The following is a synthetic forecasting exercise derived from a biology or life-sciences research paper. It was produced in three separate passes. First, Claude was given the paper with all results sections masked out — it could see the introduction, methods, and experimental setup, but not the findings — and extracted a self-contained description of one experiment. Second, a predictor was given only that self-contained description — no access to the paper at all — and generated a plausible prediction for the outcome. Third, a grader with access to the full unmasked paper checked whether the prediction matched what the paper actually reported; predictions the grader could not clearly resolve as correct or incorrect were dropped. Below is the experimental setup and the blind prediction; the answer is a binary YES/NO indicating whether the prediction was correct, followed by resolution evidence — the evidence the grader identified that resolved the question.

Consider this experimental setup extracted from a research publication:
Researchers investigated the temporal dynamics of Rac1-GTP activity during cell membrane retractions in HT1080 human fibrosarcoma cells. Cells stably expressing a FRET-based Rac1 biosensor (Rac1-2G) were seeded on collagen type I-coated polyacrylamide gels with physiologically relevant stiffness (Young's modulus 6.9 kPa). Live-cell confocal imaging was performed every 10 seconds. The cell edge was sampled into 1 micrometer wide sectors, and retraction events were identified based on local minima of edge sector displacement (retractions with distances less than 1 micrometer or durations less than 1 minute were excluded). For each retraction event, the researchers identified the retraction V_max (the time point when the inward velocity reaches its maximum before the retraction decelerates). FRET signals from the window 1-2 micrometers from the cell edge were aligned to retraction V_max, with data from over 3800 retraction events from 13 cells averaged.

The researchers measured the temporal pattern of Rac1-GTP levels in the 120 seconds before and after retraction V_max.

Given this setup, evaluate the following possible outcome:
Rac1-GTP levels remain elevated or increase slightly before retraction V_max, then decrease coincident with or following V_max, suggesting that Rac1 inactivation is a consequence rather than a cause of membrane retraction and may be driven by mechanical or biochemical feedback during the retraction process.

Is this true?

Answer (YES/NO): NO